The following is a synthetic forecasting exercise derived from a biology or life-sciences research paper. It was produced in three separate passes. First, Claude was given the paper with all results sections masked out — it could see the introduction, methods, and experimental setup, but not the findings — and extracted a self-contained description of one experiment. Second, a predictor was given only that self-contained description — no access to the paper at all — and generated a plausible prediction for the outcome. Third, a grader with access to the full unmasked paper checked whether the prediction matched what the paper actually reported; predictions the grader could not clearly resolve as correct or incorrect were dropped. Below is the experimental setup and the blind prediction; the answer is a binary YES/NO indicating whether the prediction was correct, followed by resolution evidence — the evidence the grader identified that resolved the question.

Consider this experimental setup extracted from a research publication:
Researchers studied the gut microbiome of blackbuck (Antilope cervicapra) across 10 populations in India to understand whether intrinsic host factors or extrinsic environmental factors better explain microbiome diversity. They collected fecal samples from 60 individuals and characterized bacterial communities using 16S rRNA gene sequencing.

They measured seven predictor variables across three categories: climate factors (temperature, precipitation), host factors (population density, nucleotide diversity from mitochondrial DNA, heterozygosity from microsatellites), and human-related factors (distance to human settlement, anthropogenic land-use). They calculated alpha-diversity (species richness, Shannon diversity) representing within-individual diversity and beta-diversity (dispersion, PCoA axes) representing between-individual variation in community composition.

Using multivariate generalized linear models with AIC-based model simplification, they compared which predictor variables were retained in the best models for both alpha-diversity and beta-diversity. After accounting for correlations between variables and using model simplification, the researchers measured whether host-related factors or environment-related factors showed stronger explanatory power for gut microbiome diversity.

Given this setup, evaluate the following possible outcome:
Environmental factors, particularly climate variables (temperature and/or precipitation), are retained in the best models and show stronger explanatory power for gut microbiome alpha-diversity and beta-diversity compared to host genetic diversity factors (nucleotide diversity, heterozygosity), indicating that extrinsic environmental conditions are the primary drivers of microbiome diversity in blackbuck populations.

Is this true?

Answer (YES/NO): NO